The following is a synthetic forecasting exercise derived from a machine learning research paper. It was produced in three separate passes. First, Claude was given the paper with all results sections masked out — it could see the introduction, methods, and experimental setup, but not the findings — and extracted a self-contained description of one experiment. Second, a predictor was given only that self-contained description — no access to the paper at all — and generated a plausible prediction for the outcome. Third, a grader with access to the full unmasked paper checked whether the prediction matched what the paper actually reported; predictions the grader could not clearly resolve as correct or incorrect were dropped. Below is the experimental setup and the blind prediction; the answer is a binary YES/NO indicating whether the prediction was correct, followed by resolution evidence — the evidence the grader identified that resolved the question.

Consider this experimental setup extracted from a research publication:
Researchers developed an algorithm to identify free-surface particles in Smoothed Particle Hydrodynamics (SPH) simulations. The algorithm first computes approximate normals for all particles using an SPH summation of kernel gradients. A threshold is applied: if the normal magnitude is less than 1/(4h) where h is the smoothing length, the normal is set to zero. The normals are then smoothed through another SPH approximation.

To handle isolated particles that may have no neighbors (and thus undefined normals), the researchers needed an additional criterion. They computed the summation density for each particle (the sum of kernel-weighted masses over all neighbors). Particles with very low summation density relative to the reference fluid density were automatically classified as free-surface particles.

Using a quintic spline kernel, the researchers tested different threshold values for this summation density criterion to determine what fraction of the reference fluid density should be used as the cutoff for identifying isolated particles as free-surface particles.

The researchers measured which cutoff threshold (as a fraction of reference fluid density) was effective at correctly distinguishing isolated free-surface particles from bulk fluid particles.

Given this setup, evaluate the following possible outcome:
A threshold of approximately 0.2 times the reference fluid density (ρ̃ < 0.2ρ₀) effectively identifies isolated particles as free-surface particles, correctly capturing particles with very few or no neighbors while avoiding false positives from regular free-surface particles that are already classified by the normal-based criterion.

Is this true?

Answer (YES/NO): NO